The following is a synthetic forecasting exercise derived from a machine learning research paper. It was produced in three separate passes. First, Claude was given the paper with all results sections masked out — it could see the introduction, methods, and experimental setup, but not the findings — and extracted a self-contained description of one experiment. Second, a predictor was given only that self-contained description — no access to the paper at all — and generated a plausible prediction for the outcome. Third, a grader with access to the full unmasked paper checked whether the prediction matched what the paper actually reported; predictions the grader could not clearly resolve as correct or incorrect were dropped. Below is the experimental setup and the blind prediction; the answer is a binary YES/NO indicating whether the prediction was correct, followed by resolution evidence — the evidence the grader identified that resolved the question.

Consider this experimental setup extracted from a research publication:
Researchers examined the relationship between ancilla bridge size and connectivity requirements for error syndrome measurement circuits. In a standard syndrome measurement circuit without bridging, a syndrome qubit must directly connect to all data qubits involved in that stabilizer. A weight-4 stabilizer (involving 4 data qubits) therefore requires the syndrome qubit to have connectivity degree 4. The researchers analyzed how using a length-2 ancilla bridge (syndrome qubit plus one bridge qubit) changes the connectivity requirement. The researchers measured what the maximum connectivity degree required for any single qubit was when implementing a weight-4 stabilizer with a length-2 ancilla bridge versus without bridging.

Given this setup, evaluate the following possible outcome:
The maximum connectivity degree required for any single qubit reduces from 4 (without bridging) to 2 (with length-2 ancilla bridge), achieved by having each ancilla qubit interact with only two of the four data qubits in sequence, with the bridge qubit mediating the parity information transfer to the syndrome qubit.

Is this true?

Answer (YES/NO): NO